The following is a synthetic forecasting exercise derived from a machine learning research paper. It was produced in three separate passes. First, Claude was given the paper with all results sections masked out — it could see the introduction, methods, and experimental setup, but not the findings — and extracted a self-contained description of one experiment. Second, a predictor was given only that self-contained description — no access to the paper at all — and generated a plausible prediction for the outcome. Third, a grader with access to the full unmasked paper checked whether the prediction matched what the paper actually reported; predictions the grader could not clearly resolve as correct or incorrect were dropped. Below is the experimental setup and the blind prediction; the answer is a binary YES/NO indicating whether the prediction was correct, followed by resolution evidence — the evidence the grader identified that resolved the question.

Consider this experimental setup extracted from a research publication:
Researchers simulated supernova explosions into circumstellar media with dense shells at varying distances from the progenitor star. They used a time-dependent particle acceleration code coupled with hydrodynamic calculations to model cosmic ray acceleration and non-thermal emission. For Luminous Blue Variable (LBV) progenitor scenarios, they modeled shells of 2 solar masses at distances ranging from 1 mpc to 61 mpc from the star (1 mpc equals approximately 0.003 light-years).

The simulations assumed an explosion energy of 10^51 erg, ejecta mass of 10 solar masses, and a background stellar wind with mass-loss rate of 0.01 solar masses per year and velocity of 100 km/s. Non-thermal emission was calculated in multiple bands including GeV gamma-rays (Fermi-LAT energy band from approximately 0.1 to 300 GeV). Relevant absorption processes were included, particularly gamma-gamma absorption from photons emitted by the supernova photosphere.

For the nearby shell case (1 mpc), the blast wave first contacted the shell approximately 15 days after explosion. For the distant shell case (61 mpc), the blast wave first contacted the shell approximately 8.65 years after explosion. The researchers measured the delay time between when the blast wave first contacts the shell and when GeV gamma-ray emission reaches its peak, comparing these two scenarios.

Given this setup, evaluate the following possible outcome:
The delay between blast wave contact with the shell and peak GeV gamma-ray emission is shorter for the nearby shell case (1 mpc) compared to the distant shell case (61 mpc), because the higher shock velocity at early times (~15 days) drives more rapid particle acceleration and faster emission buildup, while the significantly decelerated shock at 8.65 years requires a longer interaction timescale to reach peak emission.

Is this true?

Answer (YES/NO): YES